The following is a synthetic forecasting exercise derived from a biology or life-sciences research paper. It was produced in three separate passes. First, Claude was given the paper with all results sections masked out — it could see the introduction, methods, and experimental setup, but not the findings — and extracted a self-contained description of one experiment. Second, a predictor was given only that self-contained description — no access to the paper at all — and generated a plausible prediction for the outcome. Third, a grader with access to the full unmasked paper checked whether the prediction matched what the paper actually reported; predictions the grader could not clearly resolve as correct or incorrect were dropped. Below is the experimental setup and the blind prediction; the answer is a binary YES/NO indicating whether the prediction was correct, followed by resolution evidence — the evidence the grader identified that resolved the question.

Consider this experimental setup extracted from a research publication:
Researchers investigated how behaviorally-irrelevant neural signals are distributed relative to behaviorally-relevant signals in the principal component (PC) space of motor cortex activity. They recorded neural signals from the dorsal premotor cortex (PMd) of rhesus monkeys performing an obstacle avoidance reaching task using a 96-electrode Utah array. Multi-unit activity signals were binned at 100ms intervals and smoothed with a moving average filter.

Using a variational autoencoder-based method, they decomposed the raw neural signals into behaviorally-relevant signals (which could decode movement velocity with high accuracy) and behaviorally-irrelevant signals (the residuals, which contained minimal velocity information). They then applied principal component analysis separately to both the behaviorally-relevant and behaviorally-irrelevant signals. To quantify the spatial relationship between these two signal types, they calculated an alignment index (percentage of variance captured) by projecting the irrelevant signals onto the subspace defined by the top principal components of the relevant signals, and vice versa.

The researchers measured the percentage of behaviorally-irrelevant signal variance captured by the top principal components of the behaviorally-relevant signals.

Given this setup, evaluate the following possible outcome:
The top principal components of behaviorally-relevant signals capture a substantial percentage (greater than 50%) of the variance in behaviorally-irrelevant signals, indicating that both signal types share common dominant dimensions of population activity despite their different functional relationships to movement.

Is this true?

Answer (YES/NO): NO